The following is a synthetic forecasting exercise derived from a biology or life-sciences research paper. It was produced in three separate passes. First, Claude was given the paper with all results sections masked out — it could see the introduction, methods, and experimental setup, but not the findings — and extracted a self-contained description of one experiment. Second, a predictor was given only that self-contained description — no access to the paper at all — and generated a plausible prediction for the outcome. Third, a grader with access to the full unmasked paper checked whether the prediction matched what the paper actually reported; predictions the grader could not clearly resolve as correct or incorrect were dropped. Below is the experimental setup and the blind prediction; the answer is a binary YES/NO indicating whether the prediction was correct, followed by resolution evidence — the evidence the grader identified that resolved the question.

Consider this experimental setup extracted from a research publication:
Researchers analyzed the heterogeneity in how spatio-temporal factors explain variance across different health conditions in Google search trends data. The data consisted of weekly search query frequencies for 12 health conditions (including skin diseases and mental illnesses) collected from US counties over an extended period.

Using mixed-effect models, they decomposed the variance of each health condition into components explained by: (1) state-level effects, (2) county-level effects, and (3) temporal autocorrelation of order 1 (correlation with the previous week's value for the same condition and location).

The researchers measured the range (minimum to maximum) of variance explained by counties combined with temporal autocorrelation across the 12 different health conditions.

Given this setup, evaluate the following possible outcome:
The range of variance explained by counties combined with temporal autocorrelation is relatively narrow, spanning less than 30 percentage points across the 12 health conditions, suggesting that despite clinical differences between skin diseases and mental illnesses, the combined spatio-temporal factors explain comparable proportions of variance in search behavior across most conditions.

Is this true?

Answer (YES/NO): NO